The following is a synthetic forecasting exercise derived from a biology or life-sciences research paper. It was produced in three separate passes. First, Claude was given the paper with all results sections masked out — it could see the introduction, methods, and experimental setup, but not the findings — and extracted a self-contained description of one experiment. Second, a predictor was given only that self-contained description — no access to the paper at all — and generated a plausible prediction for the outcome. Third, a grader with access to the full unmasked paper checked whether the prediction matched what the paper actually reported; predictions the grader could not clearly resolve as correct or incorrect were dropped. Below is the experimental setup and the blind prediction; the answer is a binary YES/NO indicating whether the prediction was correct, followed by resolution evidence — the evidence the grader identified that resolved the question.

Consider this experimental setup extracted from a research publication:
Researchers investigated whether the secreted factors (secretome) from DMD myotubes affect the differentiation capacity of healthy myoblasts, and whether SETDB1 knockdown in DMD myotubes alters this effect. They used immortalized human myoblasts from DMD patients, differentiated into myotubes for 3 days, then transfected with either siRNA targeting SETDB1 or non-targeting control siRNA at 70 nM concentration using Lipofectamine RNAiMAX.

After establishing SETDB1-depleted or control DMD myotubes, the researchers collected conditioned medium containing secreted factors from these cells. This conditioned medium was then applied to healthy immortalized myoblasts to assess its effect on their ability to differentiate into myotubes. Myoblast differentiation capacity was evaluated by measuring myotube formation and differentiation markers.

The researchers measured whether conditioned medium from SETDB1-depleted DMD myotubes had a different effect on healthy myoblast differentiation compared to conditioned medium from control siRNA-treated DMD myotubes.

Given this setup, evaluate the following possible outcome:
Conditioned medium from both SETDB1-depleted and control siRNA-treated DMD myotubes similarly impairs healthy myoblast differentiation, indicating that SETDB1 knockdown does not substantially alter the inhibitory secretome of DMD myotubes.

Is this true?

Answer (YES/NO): NO